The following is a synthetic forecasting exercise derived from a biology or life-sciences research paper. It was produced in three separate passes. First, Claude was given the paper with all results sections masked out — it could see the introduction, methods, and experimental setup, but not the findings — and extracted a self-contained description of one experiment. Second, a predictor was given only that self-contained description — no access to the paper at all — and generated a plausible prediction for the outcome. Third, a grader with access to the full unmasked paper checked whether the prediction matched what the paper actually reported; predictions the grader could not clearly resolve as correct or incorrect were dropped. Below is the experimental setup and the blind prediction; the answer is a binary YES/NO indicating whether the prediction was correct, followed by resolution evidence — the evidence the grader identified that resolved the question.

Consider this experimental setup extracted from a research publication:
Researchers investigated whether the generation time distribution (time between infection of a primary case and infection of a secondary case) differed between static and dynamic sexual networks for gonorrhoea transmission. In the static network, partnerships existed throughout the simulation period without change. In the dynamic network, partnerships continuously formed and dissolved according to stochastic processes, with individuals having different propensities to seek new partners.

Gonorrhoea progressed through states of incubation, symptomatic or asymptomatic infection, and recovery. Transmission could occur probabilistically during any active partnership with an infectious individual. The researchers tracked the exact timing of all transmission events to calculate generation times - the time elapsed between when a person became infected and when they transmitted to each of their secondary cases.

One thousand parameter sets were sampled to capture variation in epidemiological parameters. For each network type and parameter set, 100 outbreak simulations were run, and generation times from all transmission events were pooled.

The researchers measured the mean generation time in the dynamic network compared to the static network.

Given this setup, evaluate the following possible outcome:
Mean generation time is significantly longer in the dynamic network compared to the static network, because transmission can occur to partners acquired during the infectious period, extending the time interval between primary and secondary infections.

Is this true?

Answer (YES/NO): NO